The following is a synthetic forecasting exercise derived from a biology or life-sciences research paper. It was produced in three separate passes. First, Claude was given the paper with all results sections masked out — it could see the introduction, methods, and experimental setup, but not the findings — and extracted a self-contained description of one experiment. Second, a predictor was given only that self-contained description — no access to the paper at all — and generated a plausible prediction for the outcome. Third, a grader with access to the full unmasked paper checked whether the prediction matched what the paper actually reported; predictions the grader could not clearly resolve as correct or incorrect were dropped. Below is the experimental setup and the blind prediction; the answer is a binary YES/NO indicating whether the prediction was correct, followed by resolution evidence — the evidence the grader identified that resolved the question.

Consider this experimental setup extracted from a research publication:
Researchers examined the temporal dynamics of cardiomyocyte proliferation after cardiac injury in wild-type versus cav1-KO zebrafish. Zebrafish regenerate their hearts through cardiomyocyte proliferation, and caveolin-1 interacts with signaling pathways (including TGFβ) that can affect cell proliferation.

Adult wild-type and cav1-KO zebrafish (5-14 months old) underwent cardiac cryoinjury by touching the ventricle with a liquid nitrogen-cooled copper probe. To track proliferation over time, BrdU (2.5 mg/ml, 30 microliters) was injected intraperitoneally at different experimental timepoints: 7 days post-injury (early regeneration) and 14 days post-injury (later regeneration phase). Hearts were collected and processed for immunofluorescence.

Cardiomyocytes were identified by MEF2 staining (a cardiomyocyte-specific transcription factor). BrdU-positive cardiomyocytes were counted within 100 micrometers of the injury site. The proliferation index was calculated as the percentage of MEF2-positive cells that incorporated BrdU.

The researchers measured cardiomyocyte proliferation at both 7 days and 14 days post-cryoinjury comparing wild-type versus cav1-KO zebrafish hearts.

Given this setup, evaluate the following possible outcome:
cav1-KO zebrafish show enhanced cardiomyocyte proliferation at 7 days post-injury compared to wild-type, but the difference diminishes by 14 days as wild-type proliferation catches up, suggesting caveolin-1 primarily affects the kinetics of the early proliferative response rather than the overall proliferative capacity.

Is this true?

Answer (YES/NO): NO